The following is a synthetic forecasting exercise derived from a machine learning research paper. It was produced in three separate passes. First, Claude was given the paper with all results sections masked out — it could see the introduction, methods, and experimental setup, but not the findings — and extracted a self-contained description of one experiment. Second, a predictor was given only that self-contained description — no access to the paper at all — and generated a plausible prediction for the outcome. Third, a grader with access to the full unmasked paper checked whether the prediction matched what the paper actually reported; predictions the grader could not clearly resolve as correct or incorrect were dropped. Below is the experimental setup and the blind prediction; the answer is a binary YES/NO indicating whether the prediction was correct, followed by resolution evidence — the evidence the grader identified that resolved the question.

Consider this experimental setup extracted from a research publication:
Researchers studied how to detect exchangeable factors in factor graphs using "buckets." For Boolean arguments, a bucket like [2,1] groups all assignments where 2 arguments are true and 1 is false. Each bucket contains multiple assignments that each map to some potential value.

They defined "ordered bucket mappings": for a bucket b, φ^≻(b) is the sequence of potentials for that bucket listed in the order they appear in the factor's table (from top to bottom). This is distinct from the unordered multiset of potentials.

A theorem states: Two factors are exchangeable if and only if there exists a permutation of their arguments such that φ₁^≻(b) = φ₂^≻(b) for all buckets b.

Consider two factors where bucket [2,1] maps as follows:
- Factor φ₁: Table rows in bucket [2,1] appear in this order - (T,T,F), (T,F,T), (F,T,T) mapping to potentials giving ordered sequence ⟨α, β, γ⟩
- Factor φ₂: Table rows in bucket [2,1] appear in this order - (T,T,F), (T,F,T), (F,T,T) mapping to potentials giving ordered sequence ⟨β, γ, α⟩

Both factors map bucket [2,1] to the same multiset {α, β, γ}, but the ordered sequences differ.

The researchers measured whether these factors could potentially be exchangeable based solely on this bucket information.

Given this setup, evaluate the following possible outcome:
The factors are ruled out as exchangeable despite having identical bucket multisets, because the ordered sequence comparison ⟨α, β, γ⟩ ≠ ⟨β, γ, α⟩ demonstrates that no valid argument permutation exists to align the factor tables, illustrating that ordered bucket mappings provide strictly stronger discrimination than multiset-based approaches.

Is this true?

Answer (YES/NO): NO